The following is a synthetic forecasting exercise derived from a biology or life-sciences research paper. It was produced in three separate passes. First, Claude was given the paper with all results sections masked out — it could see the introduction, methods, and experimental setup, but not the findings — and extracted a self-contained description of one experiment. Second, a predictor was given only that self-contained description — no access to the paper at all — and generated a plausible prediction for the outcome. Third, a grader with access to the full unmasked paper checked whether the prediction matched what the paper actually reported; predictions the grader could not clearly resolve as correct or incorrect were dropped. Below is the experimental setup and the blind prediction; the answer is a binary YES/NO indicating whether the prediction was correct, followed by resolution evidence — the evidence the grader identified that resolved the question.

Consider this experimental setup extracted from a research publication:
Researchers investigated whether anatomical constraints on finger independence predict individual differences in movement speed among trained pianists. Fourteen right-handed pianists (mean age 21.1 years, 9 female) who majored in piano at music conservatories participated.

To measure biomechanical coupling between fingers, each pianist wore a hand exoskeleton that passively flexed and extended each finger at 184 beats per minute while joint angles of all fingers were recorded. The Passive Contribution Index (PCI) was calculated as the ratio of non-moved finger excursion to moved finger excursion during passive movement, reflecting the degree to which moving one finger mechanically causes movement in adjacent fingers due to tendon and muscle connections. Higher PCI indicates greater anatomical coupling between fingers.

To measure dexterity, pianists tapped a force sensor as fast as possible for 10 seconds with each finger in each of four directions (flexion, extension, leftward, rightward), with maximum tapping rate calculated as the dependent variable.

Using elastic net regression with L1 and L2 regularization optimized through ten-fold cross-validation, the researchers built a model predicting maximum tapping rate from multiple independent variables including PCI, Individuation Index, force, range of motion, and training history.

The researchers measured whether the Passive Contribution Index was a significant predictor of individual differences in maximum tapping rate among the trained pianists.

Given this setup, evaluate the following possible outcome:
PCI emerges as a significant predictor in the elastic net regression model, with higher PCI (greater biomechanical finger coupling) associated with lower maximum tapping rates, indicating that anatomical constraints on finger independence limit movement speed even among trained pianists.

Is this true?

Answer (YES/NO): YES